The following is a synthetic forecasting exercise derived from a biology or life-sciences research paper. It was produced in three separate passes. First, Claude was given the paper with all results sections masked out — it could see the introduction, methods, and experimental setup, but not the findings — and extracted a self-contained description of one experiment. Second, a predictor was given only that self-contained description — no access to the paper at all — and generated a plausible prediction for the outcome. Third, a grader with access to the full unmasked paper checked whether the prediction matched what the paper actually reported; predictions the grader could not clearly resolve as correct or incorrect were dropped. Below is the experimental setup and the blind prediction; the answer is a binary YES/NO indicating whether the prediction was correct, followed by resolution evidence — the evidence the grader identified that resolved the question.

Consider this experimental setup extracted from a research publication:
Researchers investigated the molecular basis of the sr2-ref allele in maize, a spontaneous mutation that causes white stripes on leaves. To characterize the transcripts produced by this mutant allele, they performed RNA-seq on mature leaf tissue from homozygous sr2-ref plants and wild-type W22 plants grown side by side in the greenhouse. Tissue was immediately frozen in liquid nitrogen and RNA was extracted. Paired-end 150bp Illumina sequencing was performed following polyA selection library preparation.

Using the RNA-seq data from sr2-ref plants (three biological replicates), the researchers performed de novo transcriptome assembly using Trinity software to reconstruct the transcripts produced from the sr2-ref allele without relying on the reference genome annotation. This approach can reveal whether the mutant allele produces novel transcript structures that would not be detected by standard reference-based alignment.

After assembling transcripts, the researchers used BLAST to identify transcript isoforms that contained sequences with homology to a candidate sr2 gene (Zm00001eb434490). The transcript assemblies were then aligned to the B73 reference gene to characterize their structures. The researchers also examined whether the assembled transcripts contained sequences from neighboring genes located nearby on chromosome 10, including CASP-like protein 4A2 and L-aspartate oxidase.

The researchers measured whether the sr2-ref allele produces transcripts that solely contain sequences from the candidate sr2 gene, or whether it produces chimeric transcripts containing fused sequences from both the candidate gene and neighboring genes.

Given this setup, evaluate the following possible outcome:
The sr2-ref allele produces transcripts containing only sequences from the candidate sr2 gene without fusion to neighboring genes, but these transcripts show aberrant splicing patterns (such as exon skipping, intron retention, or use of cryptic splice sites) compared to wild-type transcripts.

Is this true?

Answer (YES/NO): NO